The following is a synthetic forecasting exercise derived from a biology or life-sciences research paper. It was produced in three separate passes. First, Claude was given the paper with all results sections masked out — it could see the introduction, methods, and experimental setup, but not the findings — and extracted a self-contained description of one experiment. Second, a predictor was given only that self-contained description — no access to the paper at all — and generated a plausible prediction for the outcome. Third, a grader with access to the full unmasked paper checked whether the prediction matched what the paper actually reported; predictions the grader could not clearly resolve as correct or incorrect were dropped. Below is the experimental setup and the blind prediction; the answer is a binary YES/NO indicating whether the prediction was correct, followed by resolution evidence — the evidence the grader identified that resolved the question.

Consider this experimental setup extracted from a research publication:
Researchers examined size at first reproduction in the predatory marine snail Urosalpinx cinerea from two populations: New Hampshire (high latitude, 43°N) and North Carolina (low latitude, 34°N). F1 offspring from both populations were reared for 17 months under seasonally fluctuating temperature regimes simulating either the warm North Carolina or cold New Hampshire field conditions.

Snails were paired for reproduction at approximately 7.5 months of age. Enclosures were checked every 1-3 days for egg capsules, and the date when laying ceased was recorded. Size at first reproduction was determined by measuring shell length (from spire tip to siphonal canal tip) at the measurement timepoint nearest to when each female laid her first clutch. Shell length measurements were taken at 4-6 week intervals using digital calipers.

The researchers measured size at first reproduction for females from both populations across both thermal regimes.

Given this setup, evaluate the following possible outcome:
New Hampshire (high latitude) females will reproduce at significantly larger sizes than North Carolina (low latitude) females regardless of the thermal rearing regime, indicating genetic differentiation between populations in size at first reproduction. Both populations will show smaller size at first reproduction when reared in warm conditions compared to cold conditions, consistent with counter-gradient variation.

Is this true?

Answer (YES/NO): NO